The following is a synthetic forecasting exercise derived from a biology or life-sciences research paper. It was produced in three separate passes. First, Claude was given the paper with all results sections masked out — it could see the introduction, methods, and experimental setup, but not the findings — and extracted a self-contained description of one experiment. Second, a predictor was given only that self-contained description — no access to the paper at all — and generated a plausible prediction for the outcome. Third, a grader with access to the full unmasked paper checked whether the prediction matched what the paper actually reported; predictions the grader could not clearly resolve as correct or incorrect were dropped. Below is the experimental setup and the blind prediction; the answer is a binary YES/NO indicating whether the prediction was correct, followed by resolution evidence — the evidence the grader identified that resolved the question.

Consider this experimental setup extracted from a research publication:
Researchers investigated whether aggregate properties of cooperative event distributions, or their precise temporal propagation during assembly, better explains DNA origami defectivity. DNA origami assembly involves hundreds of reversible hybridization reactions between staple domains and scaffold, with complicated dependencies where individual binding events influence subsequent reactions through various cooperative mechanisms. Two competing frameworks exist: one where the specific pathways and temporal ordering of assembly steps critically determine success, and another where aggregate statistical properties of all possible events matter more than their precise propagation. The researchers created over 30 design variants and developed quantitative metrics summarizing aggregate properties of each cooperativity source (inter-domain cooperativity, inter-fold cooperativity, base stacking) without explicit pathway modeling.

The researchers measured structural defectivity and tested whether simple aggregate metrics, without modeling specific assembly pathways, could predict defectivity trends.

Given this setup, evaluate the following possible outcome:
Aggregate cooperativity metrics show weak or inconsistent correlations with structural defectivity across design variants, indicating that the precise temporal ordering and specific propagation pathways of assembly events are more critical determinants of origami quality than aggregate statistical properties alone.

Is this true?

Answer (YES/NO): NO